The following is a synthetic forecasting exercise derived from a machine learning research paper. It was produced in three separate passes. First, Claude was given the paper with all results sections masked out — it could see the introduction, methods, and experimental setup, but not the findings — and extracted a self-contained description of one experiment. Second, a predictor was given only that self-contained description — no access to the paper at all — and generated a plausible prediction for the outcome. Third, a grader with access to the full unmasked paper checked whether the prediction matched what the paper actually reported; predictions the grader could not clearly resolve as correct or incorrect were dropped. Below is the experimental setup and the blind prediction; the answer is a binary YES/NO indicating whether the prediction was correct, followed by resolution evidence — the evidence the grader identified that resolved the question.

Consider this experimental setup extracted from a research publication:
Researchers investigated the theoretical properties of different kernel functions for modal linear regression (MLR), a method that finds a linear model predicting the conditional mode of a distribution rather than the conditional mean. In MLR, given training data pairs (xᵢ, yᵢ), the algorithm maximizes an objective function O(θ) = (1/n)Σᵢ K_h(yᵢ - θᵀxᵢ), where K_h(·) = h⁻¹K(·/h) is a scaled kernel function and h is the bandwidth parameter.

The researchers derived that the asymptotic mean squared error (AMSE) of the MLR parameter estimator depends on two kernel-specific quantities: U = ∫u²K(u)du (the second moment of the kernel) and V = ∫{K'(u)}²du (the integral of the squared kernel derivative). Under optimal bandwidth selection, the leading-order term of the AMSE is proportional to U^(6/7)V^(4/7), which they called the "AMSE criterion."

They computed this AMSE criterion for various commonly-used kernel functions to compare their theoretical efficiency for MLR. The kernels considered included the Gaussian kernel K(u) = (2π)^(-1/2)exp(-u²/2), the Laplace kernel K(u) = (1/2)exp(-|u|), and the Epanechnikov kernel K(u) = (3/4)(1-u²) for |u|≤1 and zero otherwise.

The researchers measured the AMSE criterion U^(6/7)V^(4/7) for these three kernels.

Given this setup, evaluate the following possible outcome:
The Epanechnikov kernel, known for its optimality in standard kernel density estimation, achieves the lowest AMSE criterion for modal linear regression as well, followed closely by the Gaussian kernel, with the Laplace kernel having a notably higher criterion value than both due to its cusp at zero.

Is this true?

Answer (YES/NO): NO